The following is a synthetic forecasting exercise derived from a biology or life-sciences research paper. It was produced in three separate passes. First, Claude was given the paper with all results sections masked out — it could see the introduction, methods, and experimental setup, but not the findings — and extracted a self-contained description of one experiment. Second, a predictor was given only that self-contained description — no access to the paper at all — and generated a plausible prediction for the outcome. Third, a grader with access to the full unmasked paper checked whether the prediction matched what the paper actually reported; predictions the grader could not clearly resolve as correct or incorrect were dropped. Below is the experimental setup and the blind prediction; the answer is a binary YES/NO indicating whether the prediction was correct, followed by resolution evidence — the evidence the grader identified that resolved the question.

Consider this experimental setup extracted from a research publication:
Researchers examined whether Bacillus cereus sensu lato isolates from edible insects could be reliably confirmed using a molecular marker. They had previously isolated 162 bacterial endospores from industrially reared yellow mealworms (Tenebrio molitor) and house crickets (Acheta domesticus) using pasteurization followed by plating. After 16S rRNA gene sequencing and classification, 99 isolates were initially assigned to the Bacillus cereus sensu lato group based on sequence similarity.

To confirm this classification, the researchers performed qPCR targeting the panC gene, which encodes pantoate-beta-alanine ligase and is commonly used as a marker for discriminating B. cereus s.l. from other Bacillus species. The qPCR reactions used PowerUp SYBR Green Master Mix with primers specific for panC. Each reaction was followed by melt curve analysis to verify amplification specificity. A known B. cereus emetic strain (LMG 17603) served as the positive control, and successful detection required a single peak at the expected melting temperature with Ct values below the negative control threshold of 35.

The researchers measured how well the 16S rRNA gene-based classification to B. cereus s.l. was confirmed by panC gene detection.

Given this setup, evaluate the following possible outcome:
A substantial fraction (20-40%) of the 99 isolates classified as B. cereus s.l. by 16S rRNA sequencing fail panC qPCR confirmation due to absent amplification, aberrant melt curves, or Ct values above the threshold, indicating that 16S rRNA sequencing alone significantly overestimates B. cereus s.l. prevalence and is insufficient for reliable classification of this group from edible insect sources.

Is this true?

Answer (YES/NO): NO